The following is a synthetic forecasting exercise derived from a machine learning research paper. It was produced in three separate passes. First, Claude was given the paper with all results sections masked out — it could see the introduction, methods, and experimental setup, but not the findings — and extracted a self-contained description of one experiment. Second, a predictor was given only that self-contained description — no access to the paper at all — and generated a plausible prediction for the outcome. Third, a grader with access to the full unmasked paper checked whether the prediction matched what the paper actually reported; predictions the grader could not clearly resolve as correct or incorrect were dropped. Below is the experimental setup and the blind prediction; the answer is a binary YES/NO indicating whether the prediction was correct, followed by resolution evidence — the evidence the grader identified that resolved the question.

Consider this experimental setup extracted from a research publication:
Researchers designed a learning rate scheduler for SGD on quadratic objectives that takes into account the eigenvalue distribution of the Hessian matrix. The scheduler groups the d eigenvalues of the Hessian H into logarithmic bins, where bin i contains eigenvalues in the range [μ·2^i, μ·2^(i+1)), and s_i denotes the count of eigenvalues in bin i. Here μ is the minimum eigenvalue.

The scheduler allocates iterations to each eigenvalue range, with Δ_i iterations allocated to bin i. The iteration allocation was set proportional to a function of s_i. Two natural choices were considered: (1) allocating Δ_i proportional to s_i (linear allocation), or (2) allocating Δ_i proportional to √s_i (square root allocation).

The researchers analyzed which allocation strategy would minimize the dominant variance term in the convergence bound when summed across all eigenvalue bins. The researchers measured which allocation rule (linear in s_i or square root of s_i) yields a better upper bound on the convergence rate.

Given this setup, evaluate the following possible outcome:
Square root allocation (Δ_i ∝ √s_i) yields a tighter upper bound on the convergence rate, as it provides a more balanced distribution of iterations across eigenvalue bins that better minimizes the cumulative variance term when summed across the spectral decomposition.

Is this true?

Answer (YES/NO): YES